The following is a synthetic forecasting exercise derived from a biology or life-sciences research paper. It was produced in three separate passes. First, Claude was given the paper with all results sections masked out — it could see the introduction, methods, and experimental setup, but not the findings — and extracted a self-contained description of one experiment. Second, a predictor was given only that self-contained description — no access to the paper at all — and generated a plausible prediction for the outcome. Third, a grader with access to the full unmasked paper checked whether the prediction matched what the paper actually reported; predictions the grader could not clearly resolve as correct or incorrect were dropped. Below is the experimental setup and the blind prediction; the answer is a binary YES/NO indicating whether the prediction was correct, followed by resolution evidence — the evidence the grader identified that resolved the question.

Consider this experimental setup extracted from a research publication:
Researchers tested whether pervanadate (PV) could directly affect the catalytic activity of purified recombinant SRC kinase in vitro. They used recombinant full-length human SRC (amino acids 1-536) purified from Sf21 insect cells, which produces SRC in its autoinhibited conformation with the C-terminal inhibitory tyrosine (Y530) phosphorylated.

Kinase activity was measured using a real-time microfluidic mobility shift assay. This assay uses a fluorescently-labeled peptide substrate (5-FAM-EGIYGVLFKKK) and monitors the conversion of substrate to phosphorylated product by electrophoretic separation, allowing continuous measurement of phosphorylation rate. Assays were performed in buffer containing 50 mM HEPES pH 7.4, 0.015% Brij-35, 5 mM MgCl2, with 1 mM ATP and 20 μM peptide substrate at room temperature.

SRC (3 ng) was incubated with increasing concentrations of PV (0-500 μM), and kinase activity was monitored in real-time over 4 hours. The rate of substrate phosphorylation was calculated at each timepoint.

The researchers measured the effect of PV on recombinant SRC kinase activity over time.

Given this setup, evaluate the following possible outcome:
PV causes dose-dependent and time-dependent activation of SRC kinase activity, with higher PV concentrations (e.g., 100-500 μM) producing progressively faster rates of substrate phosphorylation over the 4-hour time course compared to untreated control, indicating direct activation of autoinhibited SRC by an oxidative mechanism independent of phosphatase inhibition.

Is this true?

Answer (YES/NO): NO